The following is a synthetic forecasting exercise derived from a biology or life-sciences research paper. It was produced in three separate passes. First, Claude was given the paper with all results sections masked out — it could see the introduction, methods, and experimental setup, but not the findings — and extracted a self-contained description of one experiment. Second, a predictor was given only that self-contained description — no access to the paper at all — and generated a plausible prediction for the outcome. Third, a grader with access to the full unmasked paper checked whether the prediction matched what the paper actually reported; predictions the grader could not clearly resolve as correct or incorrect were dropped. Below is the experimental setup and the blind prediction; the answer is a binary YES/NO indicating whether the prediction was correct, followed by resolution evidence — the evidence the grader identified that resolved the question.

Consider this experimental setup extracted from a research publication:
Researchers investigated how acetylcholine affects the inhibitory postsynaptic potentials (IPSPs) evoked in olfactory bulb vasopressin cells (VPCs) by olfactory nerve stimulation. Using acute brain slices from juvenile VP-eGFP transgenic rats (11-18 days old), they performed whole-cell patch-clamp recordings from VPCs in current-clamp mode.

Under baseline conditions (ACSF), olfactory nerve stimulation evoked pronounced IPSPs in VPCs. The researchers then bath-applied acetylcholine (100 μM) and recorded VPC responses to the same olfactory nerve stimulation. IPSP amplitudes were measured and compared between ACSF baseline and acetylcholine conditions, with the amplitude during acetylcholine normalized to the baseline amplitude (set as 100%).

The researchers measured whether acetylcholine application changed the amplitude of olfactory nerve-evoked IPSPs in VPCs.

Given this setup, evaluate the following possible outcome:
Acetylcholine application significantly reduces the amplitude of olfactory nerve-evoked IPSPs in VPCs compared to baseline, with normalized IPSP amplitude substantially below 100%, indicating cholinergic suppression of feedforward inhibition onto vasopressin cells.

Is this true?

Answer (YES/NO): YES